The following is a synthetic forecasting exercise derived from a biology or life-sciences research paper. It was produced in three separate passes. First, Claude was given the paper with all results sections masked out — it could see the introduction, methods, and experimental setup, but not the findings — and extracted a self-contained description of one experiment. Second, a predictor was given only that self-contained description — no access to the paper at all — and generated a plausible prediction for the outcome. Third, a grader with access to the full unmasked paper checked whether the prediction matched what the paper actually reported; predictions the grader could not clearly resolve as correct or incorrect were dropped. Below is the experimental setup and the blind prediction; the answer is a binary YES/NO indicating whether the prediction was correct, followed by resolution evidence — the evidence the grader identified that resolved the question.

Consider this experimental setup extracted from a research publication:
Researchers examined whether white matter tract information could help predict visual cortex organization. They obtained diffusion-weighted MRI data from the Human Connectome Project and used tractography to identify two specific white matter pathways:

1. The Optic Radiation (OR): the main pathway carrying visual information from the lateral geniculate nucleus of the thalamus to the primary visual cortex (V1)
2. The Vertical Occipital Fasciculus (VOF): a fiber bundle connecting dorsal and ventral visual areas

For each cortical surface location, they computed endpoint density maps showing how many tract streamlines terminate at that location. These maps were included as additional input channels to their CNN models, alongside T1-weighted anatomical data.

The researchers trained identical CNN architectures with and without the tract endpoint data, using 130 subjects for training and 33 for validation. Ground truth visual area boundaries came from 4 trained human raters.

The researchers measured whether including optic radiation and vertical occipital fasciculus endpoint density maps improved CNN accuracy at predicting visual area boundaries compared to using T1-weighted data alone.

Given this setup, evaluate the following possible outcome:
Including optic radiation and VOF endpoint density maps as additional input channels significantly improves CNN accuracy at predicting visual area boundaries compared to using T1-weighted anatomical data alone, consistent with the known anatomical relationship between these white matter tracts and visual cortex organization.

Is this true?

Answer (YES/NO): NO